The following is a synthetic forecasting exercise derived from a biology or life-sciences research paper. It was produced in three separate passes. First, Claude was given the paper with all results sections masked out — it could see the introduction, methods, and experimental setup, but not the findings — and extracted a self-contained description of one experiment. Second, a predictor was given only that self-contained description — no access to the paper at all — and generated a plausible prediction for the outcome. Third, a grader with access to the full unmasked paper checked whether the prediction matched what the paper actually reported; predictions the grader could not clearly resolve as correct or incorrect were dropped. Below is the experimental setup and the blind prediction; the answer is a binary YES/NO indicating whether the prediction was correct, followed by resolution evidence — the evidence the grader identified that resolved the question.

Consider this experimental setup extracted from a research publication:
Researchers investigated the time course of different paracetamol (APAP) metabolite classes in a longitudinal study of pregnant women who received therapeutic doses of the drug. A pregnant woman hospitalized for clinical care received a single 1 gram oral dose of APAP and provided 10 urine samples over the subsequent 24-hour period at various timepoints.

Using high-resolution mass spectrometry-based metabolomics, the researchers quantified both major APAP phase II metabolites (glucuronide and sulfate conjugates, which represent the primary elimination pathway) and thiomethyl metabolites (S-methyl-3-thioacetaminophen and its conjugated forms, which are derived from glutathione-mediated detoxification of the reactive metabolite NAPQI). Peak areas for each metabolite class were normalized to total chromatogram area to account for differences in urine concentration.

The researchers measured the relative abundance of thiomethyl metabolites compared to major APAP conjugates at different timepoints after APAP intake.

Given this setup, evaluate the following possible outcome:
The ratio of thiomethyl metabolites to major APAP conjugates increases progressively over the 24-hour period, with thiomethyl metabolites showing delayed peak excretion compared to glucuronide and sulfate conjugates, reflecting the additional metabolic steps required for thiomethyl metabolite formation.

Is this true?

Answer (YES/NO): YES